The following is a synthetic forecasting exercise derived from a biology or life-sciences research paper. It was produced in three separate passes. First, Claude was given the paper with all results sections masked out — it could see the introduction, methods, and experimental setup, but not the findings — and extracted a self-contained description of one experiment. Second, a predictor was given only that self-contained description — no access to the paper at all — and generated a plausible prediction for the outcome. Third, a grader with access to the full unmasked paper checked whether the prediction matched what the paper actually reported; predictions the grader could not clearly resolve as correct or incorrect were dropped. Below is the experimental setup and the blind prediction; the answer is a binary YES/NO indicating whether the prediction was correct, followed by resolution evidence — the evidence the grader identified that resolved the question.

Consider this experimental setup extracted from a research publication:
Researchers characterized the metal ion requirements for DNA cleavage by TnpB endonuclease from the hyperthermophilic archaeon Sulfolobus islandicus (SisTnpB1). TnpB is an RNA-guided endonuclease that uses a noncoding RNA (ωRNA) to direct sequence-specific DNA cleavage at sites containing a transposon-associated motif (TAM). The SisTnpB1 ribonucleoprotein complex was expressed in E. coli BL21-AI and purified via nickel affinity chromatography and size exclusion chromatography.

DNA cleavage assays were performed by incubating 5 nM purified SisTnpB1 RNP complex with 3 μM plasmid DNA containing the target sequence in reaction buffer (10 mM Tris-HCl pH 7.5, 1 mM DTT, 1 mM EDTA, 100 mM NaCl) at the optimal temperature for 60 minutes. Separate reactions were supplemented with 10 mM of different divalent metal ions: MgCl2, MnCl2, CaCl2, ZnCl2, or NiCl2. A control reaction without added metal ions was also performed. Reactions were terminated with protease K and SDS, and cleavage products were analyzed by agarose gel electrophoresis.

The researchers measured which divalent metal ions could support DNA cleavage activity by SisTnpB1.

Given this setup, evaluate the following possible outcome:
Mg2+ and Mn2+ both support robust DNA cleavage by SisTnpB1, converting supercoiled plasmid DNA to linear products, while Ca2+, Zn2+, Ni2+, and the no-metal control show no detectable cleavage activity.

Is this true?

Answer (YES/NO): NO